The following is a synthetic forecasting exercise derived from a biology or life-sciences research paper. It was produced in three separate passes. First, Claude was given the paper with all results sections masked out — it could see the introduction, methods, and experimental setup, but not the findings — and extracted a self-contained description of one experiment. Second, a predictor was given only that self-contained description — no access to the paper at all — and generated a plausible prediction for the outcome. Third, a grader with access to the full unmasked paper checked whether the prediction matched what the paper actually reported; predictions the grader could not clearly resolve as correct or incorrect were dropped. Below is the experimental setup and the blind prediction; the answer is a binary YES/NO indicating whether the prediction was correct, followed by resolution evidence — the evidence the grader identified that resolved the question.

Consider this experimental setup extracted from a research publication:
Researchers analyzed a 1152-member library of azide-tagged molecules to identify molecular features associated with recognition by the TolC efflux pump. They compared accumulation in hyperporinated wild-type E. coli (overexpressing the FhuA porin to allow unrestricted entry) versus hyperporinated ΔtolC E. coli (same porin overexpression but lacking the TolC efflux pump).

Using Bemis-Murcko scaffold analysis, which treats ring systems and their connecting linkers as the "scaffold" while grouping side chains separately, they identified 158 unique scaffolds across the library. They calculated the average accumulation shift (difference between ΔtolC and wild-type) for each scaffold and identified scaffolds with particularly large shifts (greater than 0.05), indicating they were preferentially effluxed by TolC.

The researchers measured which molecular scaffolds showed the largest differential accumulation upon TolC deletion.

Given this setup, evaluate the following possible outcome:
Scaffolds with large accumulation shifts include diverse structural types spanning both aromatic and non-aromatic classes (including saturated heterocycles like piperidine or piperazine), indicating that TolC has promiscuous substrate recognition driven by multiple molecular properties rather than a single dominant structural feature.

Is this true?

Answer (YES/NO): YES